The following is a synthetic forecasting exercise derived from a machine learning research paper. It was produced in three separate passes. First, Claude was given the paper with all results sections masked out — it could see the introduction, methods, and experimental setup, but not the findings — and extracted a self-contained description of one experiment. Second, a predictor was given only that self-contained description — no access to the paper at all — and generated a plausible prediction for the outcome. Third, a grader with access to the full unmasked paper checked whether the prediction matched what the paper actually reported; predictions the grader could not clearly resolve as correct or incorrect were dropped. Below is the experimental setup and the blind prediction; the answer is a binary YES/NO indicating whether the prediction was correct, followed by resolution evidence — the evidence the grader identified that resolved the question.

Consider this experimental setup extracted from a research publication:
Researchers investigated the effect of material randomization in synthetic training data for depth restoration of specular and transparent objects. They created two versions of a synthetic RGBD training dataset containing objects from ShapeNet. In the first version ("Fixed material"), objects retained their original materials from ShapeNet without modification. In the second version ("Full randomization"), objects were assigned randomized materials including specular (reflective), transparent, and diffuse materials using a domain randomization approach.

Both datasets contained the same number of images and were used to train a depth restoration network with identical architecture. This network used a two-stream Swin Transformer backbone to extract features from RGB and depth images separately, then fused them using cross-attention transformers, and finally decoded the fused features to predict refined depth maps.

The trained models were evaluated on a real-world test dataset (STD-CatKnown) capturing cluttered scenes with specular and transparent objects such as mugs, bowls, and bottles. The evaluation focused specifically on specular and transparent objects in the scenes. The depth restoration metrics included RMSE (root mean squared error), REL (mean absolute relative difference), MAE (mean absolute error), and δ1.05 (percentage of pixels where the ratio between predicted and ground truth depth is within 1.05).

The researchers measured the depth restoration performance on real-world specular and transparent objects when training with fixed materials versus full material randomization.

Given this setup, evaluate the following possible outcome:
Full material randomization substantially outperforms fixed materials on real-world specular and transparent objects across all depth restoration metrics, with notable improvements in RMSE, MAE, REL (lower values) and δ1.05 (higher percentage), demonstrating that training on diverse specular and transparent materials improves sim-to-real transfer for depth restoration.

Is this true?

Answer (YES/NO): YES